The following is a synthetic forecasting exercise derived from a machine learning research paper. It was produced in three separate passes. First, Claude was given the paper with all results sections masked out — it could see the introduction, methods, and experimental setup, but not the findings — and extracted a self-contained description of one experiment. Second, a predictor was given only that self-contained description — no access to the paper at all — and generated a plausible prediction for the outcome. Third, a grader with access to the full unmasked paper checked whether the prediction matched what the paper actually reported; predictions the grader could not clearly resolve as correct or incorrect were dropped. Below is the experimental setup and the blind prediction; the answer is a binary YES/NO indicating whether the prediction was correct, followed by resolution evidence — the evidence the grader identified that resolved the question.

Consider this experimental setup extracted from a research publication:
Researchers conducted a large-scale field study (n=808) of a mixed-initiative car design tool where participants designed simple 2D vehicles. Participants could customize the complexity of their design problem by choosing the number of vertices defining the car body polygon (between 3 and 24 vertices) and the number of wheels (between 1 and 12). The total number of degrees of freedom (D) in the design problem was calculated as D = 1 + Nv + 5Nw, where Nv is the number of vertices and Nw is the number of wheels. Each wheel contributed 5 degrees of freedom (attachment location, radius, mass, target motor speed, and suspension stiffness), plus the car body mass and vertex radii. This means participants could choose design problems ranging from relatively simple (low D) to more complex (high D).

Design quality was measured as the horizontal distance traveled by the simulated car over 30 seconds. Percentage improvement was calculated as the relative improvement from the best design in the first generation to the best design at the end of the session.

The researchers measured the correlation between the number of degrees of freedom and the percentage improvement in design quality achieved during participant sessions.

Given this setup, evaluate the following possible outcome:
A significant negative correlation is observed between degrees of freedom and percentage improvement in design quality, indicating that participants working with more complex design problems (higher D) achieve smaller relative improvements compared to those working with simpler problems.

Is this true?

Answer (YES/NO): NO